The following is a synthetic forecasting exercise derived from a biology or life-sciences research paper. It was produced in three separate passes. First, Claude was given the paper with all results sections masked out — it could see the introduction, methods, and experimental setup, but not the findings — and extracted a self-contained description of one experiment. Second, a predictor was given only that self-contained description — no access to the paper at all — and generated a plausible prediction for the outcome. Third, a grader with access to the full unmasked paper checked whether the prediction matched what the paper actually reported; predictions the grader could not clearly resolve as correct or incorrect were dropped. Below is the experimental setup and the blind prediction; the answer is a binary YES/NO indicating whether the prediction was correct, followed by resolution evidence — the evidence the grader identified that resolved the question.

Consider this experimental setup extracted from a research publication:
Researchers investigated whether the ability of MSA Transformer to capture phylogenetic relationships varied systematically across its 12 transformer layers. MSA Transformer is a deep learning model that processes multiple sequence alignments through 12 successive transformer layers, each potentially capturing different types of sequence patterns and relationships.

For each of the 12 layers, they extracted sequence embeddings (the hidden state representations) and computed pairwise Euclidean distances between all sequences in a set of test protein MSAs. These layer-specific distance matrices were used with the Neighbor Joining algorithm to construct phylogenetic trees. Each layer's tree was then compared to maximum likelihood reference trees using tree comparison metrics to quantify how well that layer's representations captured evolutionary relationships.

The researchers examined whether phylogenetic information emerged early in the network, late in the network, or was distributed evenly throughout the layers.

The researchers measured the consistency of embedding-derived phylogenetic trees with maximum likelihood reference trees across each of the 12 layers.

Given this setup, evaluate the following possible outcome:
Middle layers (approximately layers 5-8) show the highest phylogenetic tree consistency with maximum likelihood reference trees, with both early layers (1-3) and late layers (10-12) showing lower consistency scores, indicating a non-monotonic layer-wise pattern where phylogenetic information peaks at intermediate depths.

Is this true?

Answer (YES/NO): NO